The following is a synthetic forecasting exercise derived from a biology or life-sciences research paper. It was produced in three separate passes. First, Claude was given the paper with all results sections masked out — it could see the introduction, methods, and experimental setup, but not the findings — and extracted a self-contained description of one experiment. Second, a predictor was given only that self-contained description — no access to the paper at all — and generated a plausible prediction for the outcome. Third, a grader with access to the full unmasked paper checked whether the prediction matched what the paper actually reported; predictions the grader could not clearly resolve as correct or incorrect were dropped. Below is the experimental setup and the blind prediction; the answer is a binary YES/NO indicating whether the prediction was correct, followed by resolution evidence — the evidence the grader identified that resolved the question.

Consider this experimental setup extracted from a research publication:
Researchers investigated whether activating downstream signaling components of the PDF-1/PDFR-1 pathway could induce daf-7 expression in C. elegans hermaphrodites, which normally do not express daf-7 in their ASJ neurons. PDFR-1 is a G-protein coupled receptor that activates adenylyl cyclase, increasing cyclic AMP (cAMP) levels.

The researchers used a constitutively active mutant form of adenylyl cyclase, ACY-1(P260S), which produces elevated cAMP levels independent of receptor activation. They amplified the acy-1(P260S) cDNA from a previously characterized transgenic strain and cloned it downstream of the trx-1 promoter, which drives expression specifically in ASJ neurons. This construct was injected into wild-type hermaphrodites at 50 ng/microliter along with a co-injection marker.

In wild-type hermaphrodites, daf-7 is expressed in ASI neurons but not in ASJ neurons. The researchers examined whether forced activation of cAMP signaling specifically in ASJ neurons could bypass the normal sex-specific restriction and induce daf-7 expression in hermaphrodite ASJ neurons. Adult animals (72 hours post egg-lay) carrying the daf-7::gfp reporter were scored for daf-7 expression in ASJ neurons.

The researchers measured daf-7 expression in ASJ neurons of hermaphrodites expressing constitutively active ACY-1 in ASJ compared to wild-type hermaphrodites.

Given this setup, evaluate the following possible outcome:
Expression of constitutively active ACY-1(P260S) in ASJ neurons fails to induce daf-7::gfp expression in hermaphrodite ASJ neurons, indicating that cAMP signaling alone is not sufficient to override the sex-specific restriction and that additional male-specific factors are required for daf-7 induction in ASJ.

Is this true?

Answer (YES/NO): NO